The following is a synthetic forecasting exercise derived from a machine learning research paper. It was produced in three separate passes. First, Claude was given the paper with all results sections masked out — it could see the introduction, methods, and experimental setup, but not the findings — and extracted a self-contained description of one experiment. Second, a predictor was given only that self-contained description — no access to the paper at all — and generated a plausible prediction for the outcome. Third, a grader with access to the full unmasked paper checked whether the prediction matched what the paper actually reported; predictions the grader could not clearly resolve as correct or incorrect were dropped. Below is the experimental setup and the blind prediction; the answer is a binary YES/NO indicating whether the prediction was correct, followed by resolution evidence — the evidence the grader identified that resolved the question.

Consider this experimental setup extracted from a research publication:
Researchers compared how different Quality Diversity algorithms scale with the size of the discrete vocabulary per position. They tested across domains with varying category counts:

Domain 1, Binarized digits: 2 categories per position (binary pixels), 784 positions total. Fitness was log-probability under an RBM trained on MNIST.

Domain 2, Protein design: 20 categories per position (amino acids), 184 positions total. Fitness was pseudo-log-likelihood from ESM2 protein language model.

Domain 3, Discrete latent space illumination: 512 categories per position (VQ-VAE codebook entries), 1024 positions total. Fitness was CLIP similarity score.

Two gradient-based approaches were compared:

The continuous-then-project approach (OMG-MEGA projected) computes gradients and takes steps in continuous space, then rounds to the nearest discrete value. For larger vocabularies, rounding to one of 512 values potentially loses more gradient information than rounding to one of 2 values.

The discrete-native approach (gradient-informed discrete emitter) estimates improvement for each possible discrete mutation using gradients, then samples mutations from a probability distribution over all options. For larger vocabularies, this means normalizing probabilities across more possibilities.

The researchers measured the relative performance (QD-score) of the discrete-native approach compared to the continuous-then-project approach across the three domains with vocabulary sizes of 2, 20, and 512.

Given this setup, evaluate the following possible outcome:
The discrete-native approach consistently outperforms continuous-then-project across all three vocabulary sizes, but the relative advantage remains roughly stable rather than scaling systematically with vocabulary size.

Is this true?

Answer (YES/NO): NO